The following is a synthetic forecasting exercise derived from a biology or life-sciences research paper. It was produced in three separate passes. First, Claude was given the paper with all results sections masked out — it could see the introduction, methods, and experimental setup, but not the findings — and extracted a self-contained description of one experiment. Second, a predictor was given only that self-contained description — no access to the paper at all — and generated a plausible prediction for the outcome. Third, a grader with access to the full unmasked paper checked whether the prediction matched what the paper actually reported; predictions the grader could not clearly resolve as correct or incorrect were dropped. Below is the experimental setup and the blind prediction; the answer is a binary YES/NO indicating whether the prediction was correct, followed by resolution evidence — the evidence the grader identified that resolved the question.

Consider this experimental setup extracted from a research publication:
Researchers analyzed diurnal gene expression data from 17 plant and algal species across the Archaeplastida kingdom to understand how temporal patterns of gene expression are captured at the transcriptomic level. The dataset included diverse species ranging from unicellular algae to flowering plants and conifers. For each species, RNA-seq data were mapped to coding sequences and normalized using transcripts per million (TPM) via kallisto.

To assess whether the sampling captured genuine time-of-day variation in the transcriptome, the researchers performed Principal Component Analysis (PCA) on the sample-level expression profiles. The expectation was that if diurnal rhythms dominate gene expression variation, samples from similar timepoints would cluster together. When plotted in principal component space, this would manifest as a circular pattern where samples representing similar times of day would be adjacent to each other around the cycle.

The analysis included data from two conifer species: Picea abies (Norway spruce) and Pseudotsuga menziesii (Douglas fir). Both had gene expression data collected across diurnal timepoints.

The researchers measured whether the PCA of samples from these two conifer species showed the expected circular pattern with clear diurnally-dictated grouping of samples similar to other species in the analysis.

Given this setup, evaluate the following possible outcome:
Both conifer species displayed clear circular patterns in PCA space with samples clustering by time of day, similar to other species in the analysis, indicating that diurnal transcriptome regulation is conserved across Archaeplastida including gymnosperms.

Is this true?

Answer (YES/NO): NO